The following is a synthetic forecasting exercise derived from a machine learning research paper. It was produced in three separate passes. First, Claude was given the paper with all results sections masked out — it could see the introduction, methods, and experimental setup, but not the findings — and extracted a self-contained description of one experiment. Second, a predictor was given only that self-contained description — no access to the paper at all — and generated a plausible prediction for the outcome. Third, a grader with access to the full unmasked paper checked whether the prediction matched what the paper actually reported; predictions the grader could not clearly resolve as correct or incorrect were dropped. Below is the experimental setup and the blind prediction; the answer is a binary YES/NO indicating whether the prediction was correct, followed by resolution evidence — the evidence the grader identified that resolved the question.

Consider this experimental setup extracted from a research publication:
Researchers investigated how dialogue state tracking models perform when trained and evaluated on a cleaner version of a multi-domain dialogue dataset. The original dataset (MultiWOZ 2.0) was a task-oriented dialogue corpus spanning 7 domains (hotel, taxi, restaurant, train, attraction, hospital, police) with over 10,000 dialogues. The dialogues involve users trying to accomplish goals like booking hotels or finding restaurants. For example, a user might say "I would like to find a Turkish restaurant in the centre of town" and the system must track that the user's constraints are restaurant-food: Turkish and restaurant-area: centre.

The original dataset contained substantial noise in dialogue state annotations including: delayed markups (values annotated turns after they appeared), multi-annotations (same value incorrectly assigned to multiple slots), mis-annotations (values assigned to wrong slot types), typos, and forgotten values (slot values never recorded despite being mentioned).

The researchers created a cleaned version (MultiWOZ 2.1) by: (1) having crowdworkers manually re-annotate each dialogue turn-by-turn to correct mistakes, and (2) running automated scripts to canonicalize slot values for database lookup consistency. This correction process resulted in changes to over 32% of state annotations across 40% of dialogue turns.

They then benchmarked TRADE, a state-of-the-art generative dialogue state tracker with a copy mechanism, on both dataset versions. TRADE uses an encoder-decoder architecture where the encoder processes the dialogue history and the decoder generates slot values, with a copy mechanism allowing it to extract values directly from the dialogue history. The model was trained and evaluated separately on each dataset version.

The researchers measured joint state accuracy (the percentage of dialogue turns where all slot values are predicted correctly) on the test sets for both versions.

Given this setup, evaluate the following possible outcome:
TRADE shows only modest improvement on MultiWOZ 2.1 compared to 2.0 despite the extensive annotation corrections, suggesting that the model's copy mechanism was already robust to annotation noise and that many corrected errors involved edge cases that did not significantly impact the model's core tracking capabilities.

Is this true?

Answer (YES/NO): NO